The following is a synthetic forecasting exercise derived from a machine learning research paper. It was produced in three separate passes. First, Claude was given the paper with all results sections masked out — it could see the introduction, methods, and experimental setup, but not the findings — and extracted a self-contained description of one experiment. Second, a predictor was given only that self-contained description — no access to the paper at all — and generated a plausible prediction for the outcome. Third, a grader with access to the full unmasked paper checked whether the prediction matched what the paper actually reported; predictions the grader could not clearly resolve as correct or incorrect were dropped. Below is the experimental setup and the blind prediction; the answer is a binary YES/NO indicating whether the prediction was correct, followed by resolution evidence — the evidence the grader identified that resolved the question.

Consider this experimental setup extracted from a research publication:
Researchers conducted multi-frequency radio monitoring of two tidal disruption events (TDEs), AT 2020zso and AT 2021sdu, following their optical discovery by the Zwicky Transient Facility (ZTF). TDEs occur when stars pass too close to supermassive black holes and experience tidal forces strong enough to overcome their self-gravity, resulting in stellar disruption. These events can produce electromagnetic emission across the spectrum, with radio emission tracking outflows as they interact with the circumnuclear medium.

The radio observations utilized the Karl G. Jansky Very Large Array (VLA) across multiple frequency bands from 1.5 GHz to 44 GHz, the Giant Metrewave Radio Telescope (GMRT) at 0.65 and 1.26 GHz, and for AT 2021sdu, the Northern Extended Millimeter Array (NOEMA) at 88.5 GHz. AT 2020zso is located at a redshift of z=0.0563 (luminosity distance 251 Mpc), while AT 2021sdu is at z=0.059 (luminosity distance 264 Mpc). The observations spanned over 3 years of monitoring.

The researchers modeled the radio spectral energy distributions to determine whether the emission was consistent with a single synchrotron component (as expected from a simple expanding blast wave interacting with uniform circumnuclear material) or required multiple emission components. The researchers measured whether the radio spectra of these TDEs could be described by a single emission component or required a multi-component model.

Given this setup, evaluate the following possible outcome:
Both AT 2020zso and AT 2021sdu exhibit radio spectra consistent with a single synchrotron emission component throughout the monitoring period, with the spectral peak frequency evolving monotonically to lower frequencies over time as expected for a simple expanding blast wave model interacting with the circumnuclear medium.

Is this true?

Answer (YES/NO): NO